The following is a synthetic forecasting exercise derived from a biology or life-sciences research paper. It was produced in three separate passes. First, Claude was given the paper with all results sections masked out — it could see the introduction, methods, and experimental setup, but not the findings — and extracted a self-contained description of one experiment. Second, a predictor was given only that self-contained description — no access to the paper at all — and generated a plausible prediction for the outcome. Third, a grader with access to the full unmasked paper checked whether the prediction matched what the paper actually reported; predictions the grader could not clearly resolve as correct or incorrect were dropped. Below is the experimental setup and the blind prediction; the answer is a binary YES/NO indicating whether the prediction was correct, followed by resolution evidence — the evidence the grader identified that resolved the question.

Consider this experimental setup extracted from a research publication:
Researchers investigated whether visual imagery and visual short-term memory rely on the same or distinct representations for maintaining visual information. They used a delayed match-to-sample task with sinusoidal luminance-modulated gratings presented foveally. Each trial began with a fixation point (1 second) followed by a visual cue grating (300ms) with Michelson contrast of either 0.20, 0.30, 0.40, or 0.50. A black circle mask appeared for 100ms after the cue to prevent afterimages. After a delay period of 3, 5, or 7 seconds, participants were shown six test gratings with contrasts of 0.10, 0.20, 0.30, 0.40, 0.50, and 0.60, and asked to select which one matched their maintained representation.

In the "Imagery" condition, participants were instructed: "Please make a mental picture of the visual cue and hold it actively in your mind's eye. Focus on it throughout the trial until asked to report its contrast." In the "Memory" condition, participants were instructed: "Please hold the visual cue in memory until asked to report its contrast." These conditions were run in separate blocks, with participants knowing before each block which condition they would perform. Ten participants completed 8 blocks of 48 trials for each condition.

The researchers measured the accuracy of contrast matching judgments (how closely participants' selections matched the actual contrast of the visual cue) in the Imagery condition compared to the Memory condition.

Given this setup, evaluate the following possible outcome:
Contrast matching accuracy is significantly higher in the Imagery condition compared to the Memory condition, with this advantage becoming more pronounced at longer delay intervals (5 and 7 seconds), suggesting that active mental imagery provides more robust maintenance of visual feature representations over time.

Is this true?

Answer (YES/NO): NO